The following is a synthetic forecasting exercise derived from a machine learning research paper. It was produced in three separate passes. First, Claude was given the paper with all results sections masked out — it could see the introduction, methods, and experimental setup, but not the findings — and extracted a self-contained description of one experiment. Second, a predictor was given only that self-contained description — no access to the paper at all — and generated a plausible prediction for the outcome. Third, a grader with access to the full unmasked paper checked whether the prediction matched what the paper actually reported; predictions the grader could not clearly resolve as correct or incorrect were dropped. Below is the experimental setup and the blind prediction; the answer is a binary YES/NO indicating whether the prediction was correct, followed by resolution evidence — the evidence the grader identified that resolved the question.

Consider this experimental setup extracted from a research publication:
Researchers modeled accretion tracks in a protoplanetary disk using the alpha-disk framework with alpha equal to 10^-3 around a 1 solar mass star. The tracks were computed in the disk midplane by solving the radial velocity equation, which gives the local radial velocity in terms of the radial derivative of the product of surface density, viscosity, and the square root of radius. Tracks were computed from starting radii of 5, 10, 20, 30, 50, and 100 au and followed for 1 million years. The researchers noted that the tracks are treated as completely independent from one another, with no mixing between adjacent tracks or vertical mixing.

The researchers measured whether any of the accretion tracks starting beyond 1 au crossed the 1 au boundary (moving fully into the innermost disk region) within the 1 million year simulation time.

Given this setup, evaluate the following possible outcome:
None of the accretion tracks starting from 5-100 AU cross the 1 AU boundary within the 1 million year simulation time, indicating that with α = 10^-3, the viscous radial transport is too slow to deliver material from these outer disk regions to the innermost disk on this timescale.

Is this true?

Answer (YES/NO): NO